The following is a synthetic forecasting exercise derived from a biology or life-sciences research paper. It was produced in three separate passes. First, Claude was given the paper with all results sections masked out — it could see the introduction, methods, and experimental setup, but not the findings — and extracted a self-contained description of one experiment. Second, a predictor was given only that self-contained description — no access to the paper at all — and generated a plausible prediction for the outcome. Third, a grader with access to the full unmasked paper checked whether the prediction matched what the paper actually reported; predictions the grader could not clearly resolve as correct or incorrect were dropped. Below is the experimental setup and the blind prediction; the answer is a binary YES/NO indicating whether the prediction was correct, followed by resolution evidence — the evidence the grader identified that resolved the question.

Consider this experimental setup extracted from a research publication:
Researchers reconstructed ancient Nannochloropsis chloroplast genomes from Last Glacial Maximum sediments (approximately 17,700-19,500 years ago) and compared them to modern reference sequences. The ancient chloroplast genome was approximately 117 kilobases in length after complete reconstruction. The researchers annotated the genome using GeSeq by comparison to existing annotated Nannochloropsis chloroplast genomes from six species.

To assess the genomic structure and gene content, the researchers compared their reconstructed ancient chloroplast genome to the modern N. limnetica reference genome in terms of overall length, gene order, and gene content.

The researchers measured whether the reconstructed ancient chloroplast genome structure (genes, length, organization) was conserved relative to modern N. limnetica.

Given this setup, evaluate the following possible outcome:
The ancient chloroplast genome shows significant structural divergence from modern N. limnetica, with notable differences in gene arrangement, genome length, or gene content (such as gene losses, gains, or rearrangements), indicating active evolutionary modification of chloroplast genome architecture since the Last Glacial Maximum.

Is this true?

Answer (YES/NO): NO